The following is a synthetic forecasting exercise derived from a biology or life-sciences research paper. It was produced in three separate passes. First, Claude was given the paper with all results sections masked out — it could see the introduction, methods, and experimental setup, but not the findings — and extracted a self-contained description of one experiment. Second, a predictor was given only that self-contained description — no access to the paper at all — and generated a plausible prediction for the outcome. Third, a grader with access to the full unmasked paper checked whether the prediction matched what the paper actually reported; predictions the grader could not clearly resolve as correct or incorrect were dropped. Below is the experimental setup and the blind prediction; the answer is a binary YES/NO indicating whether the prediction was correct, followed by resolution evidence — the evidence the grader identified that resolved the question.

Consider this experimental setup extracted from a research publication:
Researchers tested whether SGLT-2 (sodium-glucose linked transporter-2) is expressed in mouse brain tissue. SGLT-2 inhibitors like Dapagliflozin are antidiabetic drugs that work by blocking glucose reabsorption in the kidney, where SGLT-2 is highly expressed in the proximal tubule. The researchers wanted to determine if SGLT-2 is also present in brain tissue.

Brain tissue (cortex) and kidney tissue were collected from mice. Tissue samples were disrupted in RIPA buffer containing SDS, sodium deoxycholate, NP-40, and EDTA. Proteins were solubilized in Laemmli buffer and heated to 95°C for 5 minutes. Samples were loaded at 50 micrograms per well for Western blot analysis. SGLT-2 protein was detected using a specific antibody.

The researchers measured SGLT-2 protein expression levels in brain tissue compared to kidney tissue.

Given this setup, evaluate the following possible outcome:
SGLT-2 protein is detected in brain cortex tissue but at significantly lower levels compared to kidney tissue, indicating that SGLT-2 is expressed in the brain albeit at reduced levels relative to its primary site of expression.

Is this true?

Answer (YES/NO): NO